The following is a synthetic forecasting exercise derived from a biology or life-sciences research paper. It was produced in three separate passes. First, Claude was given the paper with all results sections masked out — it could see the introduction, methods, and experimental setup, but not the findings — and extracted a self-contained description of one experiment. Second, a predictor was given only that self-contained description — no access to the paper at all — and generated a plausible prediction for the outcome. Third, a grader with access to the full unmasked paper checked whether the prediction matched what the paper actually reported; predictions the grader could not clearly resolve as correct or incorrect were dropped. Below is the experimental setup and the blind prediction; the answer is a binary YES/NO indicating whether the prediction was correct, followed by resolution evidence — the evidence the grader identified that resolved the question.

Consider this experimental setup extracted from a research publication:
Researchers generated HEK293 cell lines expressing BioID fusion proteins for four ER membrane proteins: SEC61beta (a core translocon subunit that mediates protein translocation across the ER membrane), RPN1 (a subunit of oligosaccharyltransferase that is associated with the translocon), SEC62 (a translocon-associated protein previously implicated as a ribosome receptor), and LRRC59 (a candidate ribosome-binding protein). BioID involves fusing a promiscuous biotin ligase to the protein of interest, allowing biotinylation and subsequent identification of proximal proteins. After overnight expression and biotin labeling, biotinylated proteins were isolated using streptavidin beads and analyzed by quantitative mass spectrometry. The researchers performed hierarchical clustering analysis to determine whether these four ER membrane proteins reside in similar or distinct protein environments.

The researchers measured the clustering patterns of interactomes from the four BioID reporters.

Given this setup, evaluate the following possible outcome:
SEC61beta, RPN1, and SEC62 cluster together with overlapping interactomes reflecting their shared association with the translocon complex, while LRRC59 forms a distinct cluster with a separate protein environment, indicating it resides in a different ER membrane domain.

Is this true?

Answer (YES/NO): NO